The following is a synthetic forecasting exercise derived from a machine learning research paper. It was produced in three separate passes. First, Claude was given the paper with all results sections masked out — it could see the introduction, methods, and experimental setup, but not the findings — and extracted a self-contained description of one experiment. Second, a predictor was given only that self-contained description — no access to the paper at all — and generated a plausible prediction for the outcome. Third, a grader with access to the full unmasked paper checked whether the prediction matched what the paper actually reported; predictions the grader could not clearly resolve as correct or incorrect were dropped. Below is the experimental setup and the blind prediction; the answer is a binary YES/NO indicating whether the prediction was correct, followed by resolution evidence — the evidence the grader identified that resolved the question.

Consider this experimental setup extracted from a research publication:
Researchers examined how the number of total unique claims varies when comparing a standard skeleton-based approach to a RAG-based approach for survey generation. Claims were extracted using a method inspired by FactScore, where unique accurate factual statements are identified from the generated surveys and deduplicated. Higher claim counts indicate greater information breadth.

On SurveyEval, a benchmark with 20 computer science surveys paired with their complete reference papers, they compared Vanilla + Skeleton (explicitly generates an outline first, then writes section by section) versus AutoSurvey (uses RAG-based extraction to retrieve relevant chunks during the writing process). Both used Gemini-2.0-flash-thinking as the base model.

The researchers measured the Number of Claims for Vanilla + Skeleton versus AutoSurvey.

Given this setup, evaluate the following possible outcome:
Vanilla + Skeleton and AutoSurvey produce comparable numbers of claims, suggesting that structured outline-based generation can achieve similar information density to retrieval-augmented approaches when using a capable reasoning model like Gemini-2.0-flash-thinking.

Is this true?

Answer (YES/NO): NO